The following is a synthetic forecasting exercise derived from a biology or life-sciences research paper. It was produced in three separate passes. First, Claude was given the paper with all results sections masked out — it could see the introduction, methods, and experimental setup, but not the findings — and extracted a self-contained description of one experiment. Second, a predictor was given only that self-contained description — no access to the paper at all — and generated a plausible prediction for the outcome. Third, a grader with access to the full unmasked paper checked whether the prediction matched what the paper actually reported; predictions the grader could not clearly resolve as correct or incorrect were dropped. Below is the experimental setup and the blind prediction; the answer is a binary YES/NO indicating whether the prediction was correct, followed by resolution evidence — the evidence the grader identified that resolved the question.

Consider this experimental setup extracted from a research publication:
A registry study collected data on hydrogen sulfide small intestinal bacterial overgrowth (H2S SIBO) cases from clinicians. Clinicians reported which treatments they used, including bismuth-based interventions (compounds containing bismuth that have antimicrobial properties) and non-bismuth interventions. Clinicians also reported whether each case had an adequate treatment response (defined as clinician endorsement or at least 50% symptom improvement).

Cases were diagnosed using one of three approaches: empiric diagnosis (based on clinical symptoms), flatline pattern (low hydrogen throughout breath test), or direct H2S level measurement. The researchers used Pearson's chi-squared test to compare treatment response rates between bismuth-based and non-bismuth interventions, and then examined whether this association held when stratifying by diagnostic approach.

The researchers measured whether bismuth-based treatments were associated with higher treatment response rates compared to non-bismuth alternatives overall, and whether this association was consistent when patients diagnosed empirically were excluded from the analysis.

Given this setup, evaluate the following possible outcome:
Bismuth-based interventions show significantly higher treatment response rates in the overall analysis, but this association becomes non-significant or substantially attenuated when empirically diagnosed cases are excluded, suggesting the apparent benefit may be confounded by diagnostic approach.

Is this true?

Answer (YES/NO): YES